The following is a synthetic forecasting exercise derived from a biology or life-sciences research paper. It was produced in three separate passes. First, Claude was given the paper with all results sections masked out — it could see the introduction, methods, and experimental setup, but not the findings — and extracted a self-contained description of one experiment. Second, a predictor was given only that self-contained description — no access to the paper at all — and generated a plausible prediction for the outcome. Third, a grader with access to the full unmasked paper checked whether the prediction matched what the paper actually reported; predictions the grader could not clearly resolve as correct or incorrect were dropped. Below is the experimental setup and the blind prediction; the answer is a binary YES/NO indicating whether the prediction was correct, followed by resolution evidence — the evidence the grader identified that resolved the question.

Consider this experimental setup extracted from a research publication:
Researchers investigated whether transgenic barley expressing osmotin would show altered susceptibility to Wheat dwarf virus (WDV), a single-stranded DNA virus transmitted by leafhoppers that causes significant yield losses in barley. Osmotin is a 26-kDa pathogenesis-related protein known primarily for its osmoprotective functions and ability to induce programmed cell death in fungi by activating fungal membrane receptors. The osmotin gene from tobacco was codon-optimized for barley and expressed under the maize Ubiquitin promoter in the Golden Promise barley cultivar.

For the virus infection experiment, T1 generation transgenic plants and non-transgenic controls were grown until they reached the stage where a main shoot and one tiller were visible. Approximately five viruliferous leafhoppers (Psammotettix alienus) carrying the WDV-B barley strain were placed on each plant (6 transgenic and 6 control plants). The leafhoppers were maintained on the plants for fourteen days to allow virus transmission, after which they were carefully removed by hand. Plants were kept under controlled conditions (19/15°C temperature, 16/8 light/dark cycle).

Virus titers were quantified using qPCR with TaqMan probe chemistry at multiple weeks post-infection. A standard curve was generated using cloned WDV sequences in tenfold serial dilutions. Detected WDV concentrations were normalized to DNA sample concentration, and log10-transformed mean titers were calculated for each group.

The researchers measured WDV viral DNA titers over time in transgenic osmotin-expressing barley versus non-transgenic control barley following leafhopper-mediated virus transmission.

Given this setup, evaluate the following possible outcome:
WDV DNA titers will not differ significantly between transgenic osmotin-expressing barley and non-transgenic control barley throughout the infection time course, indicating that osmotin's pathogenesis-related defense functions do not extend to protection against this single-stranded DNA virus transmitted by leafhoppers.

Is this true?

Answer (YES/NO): YES